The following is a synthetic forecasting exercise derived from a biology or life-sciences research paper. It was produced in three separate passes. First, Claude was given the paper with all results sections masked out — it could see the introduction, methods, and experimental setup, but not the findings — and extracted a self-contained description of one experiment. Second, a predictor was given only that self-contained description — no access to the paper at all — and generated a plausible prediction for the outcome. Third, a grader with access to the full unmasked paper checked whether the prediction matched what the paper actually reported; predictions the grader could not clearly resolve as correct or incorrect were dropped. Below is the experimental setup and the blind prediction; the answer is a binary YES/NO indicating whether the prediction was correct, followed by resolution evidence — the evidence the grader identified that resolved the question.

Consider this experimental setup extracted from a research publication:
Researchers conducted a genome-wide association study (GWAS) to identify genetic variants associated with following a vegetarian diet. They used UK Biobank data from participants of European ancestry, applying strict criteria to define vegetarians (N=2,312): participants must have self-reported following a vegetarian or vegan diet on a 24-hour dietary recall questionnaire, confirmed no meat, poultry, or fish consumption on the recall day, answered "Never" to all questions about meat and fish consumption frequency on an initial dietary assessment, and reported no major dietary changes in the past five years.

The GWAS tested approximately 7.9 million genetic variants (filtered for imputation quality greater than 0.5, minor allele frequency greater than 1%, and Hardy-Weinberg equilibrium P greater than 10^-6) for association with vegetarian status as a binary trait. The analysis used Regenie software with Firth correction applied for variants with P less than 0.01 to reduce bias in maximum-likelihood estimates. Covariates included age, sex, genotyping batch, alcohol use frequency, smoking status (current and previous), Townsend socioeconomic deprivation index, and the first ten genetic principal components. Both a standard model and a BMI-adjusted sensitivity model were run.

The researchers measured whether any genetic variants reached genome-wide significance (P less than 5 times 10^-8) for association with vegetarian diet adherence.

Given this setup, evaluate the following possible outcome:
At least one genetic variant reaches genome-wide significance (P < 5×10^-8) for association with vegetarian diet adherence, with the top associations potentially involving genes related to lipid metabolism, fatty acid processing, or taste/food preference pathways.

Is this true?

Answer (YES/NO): NO